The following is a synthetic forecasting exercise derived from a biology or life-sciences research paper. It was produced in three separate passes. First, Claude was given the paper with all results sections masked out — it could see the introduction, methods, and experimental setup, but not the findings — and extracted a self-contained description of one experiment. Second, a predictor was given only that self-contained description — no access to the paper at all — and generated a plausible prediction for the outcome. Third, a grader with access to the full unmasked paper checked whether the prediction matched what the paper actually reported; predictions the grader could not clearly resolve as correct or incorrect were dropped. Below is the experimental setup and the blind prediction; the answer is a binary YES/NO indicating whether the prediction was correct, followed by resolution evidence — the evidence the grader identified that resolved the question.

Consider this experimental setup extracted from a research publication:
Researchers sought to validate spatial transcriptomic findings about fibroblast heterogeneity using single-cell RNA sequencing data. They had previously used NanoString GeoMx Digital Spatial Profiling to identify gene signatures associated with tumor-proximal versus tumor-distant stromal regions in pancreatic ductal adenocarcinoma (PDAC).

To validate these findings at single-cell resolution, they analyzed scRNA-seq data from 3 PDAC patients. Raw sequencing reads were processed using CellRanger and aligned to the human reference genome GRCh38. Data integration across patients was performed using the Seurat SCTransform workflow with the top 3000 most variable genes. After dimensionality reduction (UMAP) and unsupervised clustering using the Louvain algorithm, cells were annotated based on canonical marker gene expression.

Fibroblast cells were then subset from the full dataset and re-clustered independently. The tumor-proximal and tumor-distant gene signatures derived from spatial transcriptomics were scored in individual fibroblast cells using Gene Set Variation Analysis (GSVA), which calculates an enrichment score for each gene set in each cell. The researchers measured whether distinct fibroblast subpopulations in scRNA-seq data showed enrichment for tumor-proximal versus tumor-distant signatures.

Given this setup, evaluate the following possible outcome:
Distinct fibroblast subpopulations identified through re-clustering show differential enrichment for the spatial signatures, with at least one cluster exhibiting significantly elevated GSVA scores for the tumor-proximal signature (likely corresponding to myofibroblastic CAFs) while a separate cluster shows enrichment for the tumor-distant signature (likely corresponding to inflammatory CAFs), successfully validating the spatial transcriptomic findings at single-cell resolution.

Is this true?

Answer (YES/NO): YES